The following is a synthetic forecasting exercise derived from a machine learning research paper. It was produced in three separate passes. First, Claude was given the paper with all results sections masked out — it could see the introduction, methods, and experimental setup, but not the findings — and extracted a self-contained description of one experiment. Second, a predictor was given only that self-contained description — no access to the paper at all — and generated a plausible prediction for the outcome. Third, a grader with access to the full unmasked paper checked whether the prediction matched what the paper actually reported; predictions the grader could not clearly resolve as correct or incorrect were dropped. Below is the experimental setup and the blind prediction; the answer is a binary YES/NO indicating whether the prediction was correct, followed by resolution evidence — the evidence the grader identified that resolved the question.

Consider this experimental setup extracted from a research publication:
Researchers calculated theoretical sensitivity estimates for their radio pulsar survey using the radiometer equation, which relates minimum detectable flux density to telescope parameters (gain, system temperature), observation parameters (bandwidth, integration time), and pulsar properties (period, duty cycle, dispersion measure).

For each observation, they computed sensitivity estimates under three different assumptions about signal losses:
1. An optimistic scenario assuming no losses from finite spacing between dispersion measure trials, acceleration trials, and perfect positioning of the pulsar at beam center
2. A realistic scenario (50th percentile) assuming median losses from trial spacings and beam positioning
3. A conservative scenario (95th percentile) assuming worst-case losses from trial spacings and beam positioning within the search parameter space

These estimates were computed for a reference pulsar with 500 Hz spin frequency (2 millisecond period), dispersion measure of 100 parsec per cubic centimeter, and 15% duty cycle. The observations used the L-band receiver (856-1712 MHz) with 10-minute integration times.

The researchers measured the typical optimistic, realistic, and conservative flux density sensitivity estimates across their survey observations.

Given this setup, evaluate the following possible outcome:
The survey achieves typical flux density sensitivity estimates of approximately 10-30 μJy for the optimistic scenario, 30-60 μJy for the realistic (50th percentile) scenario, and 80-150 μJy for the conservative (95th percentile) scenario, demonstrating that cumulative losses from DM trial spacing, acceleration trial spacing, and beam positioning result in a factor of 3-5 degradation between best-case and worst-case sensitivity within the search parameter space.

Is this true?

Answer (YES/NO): NO